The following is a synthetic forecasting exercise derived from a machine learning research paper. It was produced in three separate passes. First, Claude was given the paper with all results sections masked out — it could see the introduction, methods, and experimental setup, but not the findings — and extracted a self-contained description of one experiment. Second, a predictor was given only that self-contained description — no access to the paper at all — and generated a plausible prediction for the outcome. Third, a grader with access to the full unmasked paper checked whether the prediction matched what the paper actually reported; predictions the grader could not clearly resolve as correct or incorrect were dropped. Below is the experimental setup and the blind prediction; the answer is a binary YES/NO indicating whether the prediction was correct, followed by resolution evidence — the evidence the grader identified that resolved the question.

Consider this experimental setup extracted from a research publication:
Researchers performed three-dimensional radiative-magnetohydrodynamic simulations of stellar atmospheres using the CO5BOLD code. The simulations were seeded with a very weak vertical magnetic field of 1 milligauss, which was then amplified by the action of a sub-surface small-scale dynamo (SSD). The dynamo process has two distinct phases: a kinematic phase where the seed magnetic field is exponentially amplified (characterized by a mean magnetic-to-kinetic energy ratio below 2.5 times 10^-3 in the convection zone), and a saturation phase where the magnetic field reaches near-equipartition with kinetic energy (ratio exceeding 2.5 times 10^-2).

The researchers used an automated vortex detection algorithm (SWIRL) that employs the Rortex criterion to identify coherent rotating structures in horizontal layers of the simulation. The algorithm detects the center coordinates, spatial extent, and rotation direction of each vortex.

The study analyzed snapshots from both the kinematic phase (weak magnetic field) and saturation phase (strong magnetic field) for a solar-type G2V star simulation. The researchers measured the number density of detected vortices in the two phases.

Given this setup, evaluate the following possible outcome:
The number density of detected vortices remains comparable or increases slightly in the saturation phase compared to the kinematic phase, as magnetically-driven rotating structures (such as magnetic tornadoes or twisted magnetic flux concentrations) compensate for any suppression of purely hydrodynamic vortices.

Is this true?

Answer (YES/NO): NO